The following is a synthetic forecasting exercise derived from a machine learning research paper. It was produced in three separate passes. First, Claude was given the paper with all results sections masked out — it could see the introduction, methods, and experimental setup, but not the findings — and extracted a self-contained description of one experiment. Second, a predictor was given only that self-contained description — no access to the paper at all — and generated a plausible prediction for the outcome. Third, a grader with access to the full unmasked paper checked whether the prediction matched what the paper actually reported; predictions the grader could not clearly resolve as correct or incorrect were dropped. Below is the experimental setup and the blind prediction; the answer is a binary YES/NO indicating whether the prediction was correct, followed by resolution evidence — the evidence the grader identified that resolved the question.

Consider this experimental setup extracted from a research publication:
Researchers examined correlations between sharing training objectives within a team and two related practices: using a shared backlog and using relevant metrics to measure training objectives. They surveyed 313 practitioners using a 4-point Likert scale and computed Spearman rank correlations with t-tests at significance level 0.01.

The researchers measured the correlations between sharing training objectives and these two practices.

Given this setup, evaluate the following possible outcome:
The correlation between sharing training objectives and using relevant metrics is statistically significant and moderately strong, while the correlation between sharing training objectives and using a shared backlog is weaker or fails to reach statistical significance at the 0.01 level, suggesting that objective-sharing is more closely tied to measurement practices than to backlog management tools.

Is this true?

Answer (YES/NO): NO